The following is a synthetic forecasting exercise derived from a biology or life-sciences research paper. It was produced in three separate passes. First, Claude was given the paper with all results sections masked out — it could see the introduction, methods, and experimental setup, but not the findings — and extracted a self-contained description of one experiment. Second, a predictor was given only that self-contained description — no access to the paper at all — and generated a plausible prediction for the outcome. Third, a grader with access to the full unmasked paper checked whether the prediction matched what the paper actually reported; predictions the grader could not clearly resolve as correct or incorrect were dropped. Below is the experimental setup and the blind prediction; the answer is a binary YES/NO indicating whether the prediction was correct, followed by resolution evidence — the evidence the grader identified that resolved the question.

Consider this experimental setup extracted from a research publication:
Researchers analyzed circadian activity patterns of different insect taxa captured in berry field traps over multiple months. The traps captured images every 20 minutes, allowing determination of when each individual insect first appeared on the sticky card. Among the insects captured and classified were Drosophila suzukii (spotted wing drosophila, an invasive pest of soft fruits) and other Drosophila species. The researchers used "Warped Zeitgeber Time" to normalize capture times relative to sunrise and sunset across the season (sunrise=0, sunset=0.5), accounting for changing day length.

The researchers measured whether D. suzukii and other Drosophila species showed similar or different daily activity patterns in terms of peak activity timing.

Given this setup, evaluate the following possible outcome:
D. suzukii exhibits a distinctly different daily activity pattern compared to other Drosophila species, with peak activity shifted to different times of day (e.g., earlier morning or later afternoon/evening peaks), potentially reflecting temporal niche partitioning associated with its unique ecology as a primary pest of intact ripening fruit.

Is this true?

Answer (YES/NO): NO